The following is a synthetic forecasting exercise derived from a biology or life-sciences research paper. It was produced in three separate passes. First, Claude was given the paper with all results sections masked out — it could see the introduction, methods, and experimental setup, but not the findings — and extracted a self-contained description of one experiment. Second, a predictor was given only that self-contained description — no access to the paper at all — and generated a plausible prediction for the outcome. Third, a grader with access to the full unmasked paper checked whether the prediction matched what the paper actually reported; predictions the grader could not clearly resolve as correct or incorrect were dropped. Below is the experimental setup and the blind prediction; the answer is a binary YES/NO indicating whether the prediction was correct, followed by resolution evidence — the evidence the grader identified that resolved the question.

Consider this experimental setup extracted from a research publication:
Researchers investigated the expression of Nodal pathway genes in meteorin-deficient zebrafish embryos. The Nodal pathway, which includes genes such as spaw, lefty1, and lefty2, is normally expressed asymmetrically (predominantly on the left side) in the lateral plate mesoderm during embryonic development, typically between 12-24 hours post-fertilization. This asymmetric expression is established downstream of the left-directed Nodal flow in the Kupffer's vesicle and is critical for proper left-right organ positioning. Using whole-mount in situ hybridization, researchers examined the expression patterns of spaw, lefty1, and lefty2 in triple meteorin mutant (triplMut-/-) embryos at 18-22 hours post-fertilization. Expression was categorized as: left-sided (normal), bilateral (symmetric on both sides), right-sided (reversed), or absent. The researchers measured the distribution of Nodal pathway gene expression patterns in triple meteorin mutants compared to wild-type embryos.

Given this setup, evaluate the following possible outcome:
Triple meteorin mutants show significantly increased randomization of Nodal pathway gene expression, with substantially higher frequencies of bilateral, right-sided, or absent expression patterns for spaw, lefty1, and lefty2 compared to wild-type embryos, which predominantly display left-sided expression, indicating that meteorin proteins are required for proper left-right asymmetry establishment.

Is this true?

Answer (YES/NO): YES